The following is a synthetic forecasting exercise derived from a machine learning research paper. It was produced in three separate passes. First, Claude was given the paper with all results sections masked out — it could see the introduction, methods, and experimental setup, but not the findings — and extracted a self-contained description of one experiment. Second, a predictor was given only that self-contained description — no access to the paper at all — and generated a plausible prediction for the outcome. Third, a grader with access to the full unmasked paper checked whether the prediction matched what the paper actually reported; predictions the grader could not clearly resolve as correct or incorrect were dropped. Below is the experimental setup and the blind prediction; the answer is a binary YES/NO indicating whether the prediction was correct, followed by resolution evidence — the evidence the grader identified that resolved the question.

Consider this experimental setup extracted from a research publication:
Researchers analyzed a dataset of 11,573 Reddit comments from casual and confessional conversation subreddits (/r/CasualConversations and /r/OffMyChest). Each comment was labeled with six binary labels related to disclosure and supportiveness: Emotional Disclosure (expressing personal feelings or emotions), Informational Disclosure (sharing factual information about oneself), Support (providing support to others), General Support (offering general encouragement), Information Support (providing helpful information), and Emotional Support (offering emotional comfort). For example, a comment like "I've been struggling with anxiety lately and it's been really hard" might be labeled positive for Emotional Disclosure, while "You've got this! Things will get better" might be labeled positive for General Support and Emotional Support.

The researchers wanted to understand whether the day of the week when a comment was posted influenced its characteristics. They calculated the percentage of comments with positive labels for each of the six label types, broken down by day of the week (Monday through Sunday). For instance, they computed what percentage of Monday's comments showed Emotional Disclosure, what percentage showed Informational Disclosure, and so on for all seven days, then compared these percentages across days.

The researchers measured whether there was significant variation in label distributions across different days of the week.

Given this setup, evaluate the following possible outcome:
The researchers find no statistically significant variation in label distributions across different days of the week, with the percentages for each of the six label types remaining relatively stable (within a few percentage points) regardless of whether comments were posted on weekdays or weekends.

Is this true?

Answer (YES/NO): YES